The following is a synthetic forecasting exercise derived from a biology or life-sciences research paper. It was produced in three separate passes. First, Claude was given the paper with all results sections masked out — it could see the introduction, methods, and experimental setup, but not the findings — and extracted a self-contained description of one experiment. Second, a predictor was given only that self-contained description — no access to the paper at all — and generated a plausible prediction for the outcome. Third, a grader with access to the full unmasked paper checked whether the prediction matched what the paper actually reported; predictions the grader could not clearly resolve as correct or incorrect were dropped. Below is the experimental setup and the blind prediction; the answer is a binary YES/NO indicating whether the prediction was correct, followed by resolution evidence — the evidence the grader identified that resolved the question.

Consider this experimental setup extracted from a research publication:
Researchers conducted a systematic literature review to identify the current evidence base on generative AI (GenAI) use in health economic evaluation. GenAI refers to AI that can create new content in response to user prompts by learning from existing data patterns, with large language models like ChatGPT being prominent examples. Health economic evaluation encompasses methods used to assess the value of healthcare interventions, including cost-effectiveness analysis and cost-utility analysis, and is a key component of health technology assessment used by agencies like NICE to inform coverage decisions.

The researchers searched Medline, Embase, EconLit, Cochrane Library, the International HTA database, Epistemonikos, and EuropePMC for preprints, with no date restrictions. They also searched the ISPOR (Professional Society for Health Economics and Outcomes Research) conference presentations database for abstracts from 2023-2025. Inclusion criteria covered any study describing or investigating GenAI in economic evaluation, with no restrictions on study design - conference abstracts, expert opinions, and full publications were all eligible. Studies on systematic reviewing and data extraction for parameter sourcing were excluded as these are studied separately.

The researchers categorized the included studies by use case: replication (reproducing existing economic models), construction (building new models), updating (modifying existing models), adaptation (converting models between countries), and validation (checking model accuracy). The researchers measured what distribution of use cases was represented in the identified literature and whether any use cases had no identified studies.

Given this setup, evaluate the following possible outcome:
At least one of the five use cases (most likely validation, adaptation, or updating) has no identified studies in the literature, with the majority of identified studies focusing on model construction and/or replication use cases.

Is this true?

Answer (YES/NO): YES